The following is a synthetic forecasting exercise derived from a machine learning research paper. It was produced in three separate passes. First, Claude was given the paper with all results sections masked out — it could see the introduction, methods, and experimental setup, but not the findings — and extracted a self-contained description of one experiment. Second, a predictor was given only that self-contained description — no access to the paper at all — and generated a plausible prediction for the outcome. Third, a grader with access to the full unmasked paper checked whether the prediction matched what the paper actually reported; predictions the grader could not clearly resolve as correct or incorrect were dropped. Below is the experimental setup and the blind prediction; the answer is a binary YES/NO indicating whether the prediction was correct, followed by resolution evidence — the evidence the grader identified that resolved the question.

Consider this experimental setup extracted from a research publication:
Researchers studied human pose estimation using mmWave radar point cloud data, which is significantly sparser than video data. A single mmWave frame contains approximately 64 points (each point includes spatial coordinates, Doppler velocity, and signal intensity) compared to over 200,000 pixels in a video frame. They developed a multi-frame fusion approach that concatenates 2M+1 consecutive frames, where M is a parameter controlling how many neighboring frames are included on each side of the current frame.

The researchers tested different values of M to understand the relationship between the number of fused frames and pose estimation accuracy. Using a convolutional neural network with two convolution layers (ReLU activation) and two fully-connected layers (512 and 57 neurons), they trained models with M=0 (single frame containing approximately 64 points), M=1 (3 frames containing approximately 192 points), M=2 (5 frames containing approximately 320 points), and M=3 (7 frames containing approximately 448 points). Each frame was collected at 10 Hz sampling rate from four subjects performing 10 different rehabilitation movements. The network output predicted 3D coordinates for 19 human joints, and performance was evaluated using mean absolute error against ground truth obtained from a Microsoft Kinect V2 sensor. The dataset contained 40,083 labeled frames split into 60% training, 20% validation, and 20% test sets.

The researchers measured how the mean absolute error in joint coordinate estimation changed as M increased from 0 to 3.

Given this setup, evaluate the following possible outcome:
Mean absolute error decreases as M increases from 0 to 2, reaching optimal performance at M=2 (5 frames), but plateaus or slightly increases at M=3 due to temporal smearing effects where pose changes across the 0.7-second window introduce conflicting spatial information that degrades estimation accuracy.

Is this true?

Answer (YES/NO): NO